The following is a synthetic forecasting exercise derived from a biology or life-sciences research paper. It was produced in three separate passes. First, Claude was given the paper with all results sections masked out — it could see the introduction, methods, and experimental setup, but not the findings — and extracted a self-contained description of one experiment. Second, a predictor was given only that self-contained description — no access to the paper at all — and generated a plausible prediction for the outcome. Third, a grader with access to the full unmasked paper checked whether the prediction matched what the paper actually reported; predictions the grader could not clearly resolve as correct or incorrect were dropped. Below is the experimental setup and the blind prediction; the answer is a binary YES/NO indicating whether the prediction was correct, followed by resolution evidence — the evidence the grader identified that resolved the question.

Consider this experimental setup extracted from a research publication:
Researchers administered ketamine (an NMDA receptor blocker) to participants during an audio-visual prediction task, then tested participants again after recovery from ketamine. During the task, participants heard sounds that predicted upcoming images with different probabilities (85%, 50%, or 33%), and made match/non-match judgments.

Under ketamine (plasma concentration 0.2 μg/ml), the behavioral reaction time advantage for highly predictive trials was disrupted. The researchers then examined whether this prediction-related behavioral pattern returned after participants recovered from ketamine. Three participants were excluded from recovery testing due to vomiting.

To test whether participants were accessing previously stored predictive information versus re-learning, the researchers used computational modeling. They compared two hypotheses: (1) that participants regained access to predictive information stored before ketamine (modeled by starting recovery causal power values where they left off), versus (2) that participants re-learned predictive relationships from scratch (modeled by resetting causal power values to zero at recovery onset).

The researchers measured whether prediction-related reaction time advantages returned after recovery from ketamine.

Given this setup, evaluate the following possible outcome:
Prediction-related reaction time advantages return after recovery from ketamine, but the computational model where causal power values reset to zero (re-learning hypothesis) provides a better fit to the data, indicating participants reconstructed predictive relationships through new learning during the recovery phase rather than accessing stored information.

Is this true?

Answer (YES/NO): NO